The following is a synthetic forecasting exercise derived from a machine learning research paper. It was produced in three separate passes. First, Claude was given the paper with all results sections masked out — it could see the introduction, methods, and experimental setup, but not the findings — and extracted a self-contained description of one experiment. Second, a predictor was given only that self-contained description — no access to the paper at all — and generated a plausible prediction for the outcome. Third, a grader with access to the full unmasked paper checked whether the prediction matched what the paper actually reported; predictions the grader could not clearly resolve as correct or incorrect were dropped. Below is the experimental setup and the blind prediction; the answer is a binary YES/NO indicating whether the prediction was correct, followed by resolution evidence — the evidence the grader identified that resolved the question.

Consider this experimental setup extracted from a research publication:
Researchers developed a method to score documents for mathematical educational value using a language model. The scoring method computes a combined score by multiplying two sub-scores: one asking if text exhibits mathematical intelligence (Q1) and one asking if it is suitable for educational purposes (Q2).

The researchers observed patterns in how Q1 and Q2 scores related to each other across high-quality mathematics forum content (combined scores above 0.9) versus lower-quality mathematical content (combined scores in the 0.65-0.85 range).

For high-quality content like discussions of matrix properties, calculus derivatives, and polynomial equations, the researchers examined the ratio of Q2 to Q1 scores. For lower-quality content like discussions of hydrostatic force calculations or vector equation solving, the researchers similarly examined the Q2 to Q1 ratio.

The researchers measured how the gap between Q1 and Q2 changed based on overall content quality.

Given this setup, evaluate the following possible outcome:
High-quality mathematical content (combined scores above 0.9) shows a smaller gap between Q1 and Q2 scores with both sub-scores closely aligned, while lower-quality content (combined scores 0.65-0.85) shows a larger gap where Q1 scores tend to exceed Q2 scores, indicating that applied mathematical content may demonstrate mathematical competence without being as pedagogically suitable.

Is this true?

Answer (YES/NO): YES